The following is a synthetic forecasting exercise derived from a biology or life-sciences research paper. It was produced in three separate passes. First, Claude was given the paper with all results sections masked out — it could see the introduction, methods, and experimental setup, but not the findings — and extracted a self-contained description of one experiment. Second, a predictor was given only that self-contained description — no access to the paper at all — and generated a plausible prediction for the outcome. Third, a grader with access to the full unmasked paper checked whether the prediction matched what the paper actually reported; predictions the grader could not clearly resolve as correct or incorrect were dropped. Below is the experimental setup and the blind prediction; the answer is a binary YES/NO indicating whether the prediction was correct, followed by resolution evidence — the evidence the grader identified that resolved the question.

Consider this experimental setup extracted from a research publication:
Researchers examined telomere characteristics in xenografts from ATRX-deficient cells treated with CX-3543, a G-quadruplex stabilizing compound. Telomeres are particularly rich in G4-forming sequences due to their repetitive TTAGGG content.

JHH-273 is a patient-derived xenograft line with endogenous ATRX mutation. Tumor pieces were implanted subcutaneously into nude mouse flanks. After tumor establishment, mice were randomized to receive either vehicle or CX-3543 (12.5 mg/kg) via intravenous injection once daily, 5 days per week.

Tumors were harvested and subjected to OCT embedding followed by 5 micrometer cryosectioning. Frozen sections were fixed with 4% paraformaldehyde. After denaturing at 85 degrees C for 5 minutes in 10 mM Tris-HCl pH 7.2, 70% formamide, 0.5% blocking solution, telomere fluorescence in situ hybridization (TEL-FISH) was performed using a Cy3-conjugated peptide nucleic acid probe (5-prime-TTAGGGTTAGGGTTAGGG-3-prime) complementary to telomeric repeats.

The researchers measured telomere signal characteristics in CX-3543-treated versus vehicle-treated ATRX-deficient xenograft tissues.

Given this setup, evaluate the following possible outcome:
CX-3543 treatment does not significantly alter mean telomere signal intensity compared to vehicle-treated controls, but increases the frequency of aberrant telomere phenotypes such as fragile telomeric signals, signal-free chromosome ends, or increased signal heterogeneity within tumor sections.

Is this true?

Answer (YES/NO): NO